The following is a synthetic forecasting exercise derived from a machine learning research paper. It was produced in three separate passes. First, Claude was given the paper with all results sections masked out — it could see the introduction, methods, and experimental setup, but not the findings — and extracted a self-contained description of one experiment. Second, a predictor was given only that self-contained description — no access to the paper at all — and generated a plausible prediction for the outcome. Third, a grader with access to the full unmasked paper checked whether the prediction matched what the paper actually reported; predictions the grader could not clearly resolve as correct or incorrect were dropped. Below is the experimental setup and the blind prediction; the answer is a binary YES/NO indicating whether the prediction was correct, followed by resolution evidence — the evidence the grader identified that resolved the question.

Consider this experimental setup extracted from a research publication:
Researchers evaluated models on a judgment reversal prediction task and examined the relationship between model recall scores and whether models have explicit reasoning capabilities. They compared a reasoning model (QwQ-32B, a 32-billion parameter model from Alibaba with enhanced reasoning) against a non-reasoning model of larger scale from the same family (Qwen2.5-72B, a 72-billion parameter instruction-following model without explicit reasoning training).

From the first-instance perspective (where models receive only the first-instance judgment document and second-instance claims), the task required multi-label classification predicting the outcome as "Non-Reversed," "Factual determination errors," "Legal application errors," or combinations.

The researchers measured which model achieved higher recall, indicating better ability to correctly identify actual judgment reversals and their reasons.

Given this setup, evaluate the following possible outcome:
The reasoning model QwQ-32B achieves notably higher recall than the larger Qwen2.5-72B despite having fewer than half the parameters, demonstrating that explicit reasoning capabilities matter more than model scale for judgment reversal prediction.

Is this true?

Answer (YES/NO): YES